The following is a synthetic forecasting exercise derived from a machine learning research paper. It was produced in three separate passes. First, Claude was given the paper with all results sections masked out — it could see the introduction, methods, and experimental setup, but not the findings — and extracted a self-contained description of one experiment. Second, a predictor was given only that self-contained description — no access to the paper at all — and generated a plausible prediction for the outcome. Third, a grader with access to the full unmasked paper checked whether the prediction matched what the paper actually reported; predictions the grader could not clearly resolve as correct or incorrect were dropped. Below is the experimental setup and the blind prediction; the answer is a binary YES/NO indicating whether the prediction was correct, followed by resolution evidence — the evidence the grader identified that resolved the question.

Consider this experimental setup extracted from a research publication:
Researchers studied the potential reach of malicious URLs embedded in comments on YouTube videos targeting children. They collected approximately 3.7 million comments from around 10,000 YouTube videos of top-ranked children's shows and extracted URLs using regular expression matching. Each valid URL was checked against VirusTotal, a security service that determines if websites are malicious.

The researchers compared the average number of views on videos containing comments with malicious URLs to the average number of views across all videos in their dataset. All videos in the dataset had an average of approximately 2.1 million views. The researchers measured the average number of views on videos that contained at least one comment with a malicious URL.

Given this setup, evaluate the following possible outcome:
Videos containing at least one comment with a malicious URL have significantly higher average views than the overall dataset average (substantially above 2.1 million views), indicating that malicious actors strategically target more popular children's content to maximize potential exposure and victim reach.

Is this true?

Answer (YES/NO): YES